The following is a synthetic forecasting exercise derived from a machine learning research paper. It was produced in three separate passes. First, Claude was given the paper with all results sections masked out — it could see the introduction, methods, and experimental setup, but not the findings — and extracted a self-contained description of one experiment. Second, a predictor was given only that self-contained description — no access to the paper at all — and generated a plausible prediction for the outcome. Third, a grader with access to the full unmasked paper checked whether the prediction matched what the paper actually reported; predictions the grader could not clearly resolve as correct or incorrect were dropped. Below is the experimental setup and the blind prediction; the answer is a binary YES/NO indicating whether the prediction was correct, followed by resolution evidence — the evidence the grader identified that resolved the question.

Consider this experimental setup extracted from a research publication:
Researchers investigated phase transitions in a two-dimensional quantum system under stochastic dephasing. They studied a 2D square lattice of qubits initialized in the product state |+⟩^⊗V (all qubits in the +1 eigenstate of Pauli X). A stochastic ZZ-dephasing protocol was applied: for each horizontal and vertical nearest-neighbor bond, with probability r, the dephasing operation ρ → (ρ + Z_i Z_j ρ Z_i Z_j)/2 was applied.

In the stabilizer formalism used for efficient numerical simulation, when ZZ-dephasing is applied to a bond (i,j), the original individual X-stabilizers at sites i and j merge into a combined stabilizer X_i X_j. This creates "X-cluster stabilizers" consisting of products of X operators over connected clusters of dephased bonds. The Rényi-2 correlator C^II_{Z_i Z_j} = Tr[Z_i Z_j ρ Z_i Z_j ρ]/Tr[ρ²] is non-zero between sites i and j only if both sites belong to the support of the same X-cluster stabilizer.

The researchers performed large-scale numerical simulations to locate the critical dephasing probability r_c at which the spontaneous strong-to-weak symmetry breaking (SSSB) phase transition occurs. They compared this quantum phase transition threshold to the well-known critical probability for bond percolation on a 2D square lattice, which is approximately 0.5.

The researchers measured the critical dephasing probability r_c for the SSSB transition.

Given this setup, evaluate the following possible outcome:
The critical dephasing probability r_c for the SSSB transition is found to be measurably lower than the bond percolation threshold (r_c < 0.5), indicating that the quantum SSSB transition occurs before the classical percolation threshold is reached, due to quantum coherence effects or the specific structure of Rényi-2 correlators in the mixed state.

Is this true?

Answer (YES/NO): NO